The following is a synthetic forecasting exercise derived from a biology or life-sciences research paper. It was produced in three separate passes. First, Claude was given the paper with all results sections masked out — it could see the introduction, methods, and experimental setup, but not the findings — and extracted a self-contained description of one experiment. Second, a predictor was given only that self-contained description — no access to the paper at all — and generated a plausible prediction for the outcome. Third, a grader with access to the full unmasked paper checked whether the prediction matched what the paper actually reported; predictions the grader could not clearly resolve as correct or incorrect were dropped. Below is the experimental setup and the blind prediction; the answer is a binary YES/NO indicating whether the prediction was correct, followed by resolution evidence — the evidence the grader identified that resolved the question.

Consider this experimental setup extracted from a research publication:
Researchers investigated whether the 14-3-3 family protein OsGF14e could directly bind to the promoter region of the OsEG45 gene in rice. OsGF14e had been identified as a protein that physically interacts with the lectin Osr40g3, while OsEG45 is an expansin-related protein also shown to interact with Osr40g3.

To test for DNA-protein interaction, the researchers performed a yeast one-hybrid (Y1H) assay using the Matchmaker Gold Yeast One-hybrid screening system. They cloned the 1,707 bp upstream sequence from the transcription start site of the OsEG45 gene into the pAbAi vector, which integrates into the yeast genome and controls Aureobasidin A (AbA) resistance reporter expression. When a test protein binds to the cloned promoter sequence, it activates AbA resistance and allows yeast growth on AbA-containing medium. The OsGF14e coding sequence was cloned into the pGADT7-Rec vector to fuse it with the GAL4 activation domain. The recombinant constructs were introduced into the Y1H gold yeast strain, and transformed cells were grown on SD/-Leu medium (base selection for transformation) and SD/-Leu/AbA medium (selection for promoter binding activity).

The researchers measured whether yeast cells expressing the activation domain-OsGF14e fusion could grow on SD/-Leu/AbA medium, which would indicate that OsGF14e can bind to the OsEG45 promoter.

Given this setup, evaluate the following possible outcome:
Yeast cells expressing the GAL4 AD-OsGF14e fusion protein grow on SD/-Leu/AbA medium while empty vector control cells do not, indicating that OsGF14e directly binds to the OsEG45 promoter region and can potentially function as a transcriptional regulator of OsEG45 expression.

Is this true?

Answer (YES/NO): NO